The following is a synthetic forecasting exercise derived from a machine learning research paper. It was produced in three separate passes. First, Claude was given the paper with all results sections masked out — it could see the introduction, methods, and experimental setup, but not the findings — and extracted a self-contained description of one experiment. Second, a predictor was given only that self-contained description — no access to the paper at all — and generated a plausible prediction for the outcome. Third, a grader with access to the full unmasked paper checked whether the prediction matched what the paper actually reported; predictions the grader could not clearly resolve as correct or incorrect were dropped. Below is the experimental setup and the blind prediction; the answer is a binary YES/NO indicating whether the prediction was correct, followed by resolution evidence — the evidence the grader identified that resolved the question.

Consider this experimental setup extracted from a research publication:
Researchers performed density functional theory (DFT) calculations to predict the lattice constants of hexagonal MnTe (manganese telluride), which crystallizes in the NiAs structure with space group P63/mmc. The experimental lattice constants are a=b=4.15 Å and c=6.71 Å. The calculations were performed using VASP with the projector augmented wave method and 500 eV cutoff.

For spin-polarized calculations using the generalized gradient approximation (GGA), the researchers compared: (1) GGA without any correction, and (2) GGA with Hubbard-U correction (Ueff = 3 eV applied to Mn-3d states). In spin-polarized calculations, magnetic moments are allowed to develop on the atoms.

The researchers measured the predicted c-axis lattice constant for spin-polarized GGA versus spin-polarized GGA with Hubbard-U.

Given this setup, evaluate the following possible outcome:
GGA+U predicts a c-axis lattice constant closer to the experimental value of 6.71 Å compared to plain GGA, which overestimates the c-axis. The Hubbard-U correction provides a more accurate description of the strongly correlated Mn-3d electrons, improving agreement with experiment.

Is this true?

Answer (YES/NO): NO